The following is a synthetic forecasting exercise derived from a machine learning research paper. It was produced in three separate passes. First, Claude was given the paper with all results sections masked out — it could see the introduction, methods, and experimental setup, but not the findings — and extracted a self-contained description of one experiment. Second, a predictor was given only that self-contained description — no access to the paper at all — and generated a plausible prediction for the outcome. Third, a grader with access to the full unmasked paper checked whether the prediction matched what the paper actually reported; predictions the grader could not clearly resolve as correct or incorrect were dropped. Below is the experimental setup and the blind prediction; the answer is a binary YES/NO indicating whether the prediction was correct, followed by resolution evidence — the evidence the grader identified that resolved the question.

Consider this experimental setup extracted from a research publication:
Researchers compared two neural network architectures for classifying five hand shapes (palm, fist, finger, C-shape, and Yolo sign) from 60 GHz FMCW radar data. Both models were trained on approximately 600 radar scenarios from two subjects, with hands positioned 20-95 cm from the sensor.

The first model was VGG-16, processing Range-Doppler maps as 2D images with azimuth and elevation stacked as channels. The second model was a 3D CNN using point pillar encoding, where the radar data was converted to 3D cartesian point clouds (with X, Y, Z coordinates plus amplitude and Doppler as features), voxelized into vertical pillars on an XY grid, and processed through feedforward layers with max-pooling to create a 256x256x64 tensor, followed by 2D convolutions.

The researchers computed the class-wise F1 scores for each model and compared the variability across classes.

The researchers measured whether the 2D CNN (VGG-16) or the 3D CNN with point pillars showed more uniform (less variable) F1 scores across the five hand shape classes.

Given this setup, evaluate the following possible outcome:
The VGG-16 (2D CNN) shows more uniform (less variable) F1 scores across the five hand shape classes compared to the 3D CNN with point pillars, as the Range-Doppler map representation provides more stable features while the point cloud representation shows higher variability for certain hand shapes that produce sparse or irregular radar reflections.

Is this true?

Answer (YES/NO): NO